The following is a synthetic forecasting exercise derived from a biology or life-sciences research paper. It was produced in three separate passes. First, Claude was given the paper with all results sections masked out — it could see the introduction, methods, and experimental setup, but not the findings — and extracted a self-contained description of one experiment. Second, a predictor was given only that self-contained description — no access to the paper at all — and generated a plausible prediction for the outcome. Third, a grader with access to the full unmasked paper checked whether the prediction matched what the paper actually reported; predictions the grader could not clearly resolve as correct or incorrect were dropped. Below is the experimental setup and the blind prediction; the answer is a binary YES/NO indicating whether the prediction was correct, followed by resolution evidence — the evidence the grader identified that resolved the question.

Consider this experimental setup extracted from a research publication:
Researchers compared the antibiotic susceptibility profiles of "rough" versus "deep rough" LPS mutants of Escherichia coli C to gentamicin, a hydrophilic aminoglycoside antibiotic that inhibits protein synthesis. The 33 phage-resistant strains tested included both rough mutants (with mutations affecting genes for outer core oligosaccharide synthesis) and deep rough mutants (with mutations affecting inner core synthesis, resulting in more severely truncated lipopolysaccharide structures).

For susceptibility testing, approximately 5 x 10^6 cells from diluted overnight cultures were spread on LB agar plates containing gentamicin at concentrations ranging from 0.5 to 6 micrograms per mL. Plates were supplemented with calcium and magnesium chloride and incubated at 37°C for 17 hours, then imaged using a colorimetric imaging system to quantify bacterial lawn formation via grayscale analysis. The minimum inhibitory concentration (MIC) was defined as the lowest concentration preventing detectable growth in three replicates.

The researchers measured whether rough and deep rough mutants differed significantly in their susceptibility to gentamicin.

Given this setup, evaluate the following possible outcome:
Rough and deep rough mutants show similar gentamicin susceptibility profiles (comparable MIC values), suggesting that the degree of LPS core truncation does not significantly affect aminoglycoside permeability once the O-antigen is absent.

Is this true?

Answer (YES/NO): YES